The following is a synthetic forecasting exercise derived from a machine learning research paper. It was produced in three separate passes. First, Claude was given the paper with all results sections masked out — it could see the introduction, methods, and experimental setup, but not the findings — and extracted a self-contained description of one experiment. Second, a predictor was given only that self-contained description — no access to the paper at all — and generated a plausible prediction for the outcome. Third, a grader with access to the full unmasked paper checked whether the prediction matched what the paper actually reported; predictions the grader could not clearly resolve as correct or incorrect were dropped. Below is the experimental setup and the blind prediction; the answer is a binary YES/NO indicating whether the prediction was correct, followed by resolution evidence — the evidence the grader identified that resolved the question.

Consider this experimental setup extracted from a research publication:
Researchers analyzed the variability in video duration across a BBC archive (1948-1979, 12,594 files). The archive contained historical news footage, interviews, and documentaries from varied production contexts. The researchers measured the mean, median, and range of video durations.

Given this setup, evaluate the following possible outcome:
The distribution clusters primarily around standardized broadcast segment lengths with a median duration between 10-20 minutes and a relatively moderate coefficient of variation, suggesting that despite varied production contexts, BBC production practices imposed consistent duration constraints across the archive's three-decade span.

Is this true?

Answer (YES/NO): NO